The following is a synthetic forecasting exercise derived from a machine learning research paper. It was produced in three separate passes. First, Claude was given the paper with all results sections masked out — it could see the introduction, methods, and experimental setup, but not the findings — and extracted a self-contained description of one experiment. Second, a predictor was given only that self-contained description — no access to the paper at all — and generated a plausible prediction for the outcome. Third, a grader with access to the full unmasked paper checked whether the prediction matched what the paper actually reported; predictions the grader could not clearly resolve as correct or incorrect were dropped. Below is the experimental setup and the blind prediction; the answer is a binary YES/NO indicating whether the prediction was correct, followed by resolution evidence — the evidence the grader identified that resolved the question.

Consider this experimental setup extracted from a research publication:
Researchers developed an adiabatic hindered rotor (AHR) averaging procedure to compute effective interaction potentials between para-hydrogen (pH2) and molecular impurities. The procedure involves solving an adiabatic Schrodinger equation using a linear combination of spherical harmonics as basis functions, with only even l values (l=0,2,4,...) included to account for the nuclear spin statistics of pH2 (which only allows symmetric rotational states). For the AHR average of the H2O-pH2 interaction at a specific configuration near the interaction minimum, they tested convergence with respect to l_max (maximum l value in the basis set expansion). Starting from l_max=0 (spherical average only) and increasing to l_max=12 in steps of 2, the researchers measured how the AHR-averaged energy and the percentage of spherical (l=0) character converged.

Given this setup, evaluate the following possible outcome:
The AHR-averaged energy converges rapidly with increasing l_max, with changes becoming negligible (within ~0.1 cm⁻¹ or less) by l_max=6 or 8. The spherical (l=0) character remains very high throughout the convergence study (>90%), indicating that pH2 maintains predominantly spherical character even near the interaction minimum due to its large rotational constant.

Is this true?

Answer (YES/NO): YES